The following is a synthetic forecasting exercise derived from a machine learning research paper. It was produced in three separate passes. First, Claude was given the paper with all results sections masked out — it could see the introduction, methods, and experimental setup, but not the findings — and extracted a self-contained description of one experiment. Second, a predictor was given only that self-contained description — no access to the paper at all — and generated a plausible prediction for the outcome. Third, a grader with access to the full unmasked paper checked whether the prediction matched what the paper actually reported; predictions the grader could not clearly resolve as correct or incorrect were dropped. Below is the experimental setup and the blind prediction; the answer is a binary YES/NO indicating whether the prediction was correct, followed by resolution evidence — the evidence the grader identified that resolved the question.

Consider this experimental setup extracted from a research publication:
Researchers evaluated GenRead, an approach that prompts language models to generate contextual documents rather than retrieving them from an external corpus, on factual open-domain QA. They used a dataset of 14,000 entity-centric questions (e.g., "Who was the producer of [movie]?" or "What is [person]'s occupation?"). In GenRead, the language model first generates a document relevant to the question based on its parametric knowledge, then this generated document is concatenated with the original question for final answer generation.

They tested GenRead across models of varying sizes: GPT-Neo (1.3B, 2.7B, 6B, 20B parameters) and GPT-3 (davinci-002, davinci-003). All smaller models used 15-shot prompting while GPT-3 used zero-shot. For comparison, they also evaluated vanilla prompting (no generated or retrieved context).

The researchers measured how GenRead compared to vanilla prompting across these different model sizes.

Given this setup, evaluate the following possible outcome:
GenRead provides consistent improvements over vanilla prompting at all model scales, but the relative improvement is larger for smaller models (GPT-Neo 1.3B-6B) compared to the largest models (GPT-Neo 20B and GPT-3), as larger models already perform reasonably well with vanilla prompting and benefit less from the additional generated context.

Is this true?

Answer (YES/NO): NO